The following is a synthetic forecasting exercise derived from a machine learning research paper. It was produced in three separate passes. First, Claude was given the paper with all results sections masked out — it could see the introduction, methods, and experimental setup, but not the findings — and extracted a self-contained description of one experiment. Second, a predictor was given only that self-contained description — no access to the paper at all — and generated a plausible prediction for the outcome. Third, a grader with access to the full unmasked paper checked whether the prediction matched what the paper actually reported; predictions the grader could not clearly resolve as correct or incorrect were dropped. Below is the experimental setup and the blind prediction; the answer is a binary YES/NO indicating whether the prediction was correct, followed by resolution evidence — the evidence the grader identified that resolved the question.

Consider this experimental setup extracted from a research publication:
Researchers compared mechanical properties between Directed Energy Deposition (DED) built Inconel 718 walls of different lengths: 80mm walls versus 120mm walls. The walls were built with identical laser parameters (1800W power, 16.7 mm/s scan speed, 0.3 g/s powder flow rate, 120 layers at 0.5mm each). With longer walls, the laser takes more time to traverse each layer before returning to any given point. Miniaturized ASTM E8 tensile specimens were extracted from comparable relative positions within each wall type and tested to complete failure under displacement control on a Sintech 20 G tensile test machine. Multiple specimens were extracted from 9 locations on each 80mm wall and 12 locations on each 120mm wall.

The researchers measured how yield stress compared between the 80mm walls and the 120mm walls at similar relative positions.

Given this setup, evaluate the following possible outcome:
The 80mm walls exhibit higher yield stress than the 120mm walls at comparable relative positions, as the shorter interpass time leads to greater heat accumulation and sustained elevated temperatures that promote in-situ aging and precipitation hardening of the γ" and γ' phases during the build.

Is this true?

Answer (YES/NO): NO